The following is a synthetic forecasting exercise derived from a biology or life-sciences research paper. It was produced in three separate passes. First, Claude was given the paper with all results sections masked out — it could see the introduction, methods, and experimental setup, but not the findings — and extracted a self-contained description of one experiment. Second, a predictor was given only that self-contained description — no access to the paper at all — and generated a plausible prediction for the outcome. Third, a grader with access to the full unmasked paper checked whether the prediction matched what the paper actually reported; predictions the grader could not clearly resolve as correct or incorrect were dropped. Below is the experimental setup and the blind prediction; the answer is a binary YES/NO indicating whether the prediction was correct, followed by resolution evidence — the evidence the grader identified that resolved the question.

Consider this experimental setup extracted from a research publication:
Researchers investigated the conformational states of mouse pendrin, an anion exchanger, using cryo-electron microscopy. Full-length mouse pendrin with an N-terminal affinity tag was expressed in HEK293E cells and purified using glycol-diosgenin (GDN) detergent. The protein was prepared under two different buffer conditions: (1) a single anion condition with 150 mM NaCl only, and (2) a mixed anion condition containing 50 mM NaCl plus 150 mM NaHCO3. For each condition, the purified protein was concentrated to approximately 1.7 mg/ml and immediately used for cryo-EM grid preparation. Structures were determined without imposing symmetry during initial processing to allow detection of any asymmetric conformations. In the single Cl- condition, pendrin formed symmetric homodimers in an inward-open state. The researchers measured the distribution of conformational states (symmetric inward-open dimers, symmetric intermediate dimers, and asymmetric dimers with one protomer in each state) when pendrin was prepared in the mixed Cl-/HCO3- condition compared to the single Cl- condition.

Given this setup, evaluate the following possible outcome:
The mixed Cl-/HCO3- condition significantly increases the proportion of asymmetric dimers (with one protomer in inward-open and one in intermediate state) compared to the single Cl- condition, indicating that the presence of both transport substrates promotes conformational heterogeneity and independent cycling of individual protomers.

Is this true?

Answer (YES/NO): YES